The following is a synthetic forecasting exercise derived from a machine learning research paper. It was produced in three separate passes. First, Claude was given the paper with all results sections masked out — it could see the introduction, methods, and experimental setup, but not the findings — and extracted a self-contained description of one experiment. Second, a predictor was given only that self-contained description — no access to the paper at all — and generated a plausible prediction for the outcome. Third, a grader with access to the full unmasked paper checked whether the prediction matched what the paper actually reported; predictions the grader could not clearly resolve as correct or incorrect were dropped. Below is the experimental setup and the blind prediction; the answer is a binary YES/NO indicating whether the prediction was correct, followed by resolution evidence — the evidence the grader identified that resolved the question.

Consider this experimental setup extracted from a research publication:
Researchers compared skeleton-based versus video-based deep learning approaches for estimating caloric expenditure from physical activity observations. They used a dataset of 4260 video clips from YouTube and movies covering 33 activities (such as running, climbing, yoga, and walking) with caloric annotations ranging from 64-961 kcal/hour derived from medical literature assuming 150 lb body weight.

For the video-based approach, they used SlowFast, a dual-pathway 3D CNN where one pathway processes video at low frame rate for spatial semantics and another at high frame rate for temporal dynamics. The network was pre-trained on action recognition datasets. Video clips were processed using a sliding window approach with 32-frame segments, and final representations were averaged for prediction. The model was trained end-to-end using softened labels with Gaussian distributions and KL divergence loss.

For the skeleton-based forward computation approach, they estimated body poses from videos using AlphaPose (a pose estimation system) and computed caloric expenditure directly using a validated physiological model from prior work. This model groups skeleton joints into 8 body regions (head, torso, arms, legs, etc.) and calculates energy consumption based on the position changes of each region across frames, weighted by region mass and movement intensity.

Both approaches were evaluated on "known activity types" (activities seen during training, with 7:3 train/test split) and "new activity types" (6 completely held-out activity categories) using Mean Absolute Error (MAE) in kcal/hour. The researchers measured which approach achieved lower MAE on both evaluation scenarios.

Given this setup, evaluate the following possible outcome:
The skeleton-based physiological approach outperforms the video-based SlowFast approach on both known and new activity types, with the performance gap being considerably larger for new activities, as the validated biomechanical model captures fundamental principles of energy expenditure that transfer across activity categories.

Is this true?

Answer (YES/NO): NO